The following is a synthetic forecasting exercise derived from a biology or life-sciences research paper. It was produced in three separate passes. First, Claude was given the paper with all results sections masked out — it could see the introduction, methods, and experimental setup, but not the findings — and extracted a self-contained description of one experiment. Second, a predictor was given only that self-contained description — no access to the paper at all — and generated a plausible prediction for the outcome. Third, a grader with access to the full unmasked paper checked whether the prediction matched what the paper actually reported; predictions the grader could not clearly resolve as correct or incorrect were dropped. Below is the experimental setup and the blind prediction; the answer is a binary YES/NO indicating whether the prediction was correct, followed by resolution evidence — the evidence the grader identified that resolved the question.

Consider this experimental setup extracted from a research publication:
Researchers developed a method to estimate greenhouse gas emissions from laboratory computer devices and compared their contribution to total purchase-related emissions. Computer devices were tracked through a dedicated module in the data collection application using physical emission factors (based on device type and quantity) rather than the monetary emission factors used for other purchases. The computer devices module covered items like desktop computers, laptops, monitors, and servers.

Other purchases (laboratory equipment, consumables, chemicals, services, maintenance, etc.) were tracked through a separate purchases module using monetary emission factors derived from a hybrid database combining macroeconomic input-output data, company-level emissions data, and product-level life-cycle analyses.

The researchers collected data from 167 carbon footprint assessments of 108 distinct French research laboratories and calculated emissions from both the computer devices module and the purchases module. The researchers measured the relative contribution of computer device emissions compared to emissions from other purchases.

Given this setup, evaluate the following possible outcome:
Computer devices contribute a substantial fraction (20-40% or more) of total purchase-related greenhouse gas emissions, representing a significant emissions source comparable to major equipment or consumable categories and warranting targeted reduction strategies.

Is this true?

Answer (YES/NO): NO